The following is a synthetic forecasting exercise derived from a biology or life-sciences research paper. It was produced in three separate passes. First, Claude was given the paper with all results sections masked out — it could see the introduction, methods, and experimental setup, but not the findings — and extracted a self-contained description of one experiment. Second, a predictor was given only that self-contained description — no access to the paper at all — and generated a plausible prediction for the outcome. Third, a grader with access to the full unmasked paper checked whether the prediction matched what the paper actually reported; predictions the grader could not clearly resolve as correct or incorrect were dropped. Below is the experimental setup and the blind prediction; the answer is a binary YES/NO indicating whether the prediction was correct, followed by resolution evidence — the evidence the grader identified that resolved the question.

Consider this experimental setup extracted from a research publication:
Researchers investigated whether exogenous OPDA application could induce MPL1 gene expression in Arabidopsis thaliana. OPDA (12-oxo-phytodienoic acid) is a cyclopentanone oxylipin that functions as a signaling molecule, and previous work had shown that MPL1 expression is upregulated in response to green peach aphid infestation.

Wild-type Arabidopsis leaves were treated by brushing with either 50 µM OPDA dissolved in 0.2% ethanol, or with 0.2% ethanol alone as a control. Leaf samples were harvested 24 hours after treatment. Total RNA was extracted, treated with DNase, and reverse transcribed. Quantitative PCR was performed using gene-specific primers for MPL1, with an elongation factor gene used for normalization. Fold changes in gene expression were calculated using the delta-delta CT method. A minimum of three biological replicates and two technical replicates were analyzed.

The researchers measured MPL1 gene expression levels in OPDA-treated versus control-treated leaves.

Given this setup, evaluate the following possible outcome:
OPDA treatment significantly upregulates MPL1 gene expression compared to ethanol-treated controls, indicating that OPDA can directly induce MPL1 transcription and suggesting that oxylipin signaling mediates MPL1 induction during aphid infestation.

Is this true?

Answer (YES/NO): YES